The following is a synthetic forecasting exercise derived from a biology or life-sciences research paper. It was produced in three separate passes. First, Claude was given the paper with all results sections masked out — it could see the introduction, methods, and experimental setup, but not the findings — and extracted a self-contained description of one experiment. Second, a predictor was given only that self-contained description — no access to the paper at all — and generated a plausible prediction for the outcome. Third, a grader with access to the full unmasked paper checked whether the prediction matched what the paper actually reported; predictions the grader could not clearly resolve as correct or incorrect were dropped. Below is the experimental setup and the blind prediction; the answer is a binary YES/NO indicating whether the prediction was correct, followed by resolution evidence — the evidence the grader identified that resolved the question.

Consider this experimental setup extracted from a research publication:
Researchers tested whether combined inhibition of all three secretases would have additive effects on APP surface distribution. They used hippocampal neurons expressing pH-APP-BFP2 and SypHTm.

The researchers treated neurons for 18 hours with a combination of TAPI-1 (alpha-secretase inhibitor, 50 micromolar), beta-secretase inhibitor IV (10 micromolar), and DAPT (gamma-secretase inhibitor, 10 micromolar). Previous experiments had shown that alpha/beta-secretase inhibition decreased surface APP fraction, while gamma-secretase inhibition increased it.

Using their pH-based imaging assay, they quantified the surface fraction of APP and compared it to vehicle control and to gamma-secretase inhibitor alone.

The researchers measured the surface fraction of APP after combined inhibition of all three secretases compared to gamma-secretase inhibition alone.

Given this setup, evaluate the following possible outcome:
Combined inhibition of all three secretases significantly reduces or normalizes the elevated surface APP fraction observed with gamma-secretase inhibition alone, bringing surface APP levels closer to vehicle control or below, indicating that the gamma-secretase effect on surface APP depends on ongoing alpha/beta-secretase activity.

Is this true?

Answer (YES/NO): NO